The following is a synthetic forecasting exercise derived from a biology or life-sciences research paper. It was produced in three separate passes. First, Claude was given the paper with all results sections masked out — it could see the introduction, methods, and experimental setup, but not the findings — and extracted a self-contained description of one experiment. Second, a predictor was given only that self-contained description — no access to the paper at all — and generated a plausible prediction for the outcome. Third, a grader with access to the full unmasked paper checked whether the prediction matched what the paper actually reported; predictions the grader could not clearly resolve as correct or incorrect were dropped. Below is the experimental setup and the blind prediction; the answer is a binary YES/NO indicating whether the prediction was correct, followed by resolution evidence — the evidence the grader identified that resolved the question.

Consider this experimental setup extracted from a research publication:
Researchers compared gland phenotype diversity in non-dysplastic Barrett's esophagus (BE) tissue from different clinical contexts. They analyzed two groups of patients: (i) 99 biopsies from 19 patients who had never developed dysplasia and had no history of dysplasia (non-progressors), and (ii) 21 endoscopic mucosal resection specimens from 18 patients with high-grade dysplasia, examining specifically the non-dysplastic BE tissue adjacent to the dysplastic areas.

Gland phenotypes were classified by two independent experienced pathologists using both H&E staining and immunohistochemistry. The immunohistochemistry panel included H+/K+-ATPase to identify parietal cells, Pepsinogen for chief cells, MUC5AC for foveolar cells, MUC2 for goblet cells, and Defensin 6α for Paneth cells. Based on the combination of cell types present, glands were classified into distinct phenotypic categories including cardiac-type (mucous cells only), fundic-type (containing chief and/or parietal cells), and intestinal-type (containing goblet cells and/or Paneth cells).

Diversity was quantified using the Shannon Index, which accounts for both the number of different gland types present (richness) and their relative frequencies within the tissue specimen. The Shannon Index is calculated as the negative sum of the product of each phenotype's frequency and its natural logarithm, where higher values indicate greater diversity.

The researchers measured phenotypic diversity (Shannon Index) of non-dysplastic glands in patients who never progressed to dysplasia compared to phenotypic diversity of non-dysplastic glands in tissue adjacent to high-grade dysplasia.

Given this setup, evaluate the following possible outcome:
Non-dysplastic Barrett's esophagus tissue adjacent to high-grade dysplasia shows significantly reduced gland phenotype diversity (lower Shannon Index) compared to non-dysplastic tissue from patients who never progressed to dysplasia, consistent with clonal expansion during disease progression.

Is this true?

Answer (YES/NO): NO